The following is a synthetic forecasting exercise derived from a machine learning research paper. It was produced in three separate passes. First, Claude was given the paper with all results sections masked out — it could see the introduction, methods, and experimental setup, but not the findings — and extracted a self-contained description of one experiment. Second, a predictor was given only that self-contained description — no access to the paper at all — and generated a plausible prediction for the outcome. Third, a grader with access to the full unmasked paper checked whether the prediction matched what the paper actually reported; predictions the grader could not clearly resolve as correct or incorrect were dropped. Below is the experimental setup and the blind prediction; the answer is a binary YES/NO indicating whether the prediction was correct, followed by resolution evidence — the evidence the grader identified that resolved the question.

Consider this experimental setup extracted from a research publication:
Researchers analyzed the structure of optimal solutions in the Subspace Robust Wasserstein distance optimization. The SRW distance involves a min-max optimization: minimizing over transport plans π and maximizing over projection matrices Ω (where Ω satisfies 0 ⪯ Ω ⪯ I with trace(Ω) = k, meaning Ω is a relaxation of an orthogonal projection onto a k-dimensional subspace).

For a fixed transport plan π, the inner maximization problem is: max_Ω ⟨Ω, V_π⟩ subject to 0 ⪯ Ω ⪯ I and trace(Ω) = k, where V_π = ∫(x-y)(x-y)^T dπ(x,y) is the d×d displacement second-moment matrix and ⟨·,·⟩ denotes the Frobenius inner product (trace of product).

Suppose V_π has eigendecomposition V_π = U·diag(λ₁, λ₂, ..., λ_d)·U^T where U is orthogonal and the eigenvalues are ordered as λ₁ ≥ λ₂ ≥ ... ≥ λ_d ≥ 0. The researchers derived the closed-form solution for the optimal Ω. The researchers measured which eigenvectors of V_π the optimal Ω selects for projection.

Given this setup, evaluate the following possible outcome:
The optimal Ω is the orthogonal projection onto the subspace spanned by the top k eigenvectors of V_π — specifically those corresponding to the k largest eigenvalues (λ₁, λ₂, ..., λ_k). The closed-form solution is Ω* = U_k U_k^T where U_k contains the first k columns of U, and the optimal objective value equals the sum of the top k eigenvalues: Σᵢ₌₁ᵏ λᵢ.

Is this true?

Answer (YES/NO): YES